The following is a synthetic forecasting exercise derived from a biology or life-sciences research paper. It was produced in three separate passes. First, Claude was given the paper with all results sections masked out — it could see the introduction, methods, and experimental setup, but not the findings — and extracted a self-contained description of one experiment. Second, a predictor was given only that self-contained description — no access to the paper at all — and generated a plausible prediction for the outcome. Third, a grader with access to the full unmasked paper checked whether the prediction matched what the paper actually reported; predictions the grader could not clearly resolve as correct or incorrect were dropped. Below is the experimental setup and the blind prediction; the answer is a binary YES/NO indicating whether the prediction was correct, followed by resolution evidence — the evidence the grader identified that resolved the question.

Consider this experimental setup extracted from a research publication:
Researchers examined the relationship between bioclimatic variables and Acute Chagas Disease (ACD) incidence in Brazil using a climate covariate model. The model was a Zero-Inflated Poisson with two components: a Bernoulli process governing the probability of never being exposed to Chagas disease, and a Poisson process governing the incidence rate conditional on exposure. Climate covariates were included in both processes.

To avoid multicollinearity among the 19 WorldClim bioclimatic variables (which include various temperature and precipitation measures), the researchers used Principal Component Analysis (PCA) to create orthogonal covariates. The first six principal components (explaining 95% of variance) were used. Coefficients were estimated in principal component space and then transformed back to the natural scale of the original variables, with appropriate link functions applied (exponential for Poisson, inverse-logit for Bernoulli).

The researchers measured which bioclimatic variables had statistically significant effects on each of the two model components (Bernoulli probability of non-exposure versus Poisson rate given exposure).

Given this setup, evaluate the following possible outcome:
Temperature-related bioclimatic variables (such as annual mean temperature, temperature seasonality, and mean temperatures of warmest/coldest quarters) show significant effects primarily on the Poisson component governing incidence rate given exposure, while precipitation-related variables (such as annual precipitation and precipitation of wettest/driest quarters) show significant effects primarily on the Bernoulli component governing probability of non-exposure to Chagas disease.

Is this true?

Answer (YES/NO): NO